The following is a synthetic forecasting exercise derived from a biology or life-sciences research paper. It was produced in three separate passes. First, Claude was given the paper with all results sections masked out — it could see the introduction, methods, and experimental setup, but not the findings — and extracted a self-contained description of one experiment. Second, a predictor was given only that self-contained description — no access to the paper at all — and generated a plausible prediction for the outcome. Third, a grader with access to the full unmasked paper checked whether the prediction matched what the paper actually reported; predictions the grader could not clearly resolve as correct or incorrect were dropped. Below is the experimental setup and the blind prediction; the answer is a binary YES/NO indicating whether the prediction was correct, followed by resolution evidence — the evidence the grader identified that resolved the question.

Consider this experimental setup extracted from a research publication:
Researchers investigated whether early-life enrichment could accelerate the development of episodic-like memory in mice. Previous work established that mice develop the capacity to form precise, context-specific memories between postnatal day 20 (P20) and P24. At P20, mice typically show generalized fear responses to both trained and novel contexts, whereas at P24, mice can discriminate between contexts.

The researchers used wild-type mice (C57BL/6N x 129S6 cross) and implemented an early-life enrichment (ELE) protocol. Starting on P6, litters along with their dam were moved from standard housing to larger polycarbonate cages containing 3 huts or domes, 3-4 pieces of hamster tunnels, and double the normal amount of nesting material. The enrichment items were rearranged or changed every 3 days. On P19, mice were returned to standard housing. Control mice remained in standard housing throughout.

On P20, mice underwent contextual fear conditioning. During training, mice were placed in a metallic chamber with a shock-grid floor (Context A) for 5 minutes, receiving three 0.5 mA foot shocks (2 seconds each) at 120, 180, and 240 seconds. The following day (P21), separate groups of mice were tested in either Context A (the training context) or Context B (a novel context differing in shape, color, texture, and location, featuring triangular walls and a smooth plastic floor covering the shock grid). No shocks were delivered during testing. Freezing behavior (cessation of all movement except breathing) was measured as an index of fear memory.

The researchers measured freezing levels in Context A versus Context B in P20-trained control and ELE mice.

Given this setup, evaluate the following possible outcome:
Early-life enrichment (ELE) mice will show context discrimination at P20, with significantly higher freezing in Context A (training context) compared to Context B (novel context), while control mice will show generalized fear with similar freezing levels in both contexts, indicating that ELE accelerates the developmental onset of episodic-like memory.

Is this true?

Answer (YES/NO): YES